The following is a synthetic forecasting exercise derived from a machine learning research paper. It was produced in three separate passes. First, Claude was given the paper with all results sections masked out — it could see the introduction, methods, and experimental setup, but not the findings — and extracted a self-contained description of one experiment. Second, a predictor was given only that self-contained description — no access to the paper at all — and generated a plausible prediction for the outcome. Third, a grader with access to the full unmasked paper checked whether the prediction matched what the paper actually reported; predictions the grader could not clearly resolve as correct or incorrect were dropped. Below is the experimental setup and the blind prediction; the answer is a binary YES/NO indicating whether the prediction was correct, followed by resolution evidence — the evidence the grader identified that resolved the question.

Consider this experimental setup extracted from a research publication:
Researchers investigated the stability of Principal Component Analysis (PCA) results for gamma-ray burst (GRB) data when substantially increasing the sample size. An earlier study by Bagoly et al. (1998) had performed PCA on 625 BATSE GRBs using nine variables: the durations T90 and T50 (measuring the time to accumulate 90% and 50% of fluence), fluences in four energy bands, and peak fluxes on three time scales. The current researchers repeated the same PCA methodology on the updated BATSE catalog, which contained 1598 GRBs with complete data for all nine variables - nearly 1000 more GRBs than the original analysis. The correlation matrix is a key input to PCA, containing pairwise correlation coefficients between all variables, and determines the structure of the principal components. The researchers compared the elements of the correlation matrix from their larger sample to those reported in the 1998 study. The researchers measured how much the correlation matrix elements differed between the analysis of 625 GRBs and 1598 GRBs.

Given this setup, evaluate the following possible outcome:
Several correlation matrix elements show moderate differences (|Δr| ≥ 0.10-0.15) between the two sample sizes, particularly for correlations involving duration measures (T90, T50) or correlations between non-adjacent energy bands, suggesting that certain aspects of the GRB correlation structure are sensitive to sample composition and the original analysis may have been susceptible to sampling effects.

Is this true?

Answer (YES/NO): NO